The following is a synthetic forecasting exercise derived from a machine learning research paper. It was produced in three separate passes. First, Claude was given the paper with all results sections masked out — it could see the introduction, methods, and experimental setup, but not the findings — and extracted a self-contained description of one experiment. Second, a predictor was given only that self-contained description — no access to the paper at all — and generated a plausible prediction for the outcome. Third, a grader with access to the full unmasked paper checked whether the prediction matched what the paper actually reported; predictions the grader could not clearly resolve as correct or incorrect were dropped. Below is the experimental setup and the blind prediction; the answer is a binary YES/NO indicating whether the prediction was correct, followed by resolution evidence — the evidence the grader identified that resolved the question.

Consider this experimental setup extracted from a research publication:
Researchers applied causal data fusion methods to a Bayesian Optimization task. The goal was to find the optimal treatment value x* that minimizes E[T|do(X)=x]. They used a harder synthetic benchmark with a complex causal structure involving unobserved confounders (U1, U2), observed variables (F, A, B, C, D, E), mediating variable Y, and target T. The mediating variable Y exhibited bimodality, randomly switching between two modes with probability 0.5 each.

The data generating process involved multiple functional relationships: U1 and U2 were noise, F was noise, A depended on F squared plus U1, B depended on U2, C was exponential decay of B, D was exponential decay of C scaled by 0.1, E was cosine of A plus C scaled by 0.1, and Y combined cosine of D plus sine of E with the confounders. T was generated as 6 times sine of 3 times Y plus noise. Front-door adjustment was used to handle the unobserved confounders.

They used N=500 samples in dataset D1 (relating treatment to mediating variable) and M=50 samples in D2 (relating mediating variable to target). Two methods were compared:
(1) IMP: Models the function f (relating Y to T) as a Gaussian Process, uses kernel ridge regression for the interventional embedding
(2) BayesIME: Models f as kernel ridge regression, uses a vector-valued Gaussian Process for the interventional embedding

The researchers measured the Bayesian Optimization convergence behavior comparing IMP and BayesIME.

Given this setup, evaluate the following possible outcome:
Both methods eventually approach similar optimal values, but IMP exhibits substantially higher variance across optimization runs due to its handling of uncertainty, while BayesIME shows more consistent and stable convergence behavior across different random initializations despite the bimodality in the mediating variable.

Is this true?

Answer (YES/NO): NO